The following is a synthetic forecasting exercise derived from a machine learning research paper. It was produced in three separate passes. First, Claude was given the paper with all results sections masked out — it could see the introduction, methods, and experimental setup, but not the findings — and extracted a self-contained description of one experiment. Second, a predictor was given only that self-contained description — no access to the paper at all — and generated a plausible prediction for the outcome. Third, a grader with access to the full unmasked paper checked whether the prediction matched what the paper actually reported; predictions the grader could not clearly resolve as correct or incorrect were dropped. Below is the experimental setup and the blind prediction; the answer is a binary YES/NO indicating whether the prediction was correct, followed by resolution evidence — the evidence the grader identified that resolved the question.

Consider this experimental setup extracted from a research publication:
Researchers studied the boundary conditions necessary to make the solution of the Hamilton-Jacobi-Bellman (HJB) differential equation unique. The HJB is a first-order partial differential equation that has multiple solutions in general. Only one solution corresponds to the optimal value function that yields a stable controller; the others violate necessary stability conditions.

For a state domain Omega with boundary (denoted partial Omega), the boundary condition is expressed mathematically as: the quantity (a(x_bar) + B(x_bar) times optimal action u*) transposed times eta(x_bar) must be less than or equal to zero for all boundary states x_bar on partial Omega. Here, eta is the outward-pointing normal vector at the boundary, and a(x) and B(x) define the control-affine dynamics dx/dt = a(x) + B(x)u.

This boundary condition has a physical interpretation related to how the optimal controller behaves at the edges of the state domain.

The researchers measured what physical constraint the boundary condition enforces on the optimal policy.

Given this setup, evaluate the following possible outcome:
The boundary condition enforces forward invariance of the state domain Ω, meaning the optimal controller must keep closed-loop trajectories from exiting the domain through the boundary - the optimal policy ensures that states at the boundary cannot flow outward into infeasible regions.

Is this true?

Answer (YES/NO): YES